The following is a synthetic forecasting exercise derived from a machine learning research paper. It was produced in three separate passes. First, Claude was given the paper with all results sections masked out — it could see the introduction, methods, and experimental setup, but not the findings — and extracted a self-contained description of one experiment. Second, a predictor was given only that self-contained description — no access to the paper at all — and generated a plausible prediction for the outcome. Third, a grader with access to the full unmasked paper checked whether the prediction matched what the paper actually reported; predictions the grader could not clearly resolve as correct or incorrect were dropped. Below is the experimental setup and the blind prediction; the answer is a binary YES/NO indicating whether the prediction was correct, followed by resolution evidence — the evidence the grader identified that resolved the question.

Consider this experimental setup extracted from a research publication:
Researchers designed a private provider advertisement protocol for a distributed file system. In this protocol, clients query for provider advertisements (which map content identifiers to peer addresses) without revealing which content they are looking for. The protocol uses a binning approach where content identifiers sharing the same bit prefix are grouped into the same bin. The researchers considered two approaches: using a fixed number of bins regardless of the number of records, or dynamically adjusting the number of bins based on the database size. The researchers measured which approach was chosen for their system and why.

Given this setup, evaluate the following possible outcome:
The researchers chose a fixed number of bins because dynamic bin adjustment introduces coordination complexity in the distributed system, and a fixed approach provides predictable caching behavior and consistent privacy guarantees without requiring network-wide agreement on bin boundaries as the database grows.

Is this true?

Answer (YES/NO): NO